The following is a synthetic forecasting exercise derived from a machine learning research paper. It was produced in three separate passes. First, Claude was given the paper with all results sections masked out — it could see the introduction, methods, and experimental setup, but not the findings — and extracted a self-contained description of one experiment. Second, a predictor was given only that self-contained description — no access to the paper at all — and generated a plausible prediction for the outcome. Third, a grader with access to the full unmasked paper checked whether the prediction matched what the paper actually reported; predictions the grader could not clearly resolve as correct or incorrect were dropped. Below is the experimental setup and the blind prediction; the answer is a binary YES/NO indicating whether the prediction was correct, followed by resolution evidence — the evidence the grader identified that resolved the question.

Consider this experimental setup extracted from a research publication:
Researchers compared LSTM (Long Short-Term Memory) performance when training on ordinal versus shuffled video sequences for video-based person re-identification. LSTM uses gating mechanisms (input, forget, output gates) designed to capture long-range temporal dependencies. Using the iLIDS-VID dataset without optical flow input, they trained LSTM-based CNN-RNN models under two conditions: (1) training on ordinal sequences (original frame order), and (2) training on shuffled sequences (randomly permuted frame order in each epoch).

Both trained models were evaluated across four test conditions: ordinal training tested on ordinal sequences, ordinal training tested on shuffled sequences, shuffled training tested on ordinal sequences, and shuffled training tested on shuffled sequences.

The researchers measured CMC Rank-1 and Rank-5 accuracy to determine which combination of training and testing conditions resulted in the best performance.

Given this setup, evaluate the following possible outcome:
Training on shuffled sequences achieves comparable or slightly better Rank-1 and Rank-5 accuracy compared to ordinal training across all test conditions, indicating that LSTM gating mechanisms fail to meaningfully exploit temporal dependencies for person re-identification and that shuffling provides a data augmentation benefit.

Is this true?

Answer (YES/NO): YES